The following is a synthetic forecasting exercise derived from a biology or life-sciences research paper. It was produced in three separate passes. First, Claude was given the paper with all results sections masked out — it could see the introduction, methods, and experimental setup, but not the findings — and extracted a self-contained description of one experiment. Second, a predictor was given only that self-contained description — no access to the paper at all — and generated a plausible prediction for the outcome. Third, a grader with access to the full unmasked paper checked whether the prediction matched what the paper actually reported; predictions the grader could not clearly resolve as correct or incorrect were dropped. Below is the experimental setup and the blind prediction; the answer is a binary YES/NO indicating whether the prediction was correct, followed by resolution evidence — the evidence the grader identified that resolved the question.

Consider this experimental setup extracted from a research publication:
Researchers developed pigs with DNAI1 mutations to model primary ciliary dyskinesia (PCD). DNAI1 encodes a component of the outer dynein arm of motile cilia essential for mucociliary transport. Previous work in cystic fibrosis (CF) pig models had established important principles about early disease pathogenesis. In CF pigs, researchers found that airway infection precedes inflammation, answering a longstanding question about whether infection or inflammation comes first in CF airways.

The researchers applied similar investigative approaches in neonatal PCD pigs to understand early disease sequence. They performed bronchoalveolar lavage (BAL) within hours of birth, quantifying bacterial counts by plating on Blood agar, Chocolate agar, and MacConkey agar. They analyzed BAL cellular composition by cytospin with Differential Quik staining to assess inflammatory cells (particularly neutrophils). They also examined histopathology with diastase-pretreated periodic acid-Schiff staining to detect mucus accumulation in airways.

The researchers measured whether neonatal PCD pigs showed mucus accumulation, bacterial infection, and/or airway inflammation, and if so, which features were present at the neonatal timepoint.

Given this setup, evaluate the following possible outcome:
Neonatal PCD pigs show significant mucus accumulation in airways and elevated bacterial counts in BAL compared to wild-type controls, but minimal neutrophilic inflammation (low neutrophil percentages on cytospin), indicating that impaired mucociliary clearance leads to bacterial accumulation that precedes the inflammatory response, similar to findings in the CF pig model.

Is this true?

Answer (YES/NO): NO